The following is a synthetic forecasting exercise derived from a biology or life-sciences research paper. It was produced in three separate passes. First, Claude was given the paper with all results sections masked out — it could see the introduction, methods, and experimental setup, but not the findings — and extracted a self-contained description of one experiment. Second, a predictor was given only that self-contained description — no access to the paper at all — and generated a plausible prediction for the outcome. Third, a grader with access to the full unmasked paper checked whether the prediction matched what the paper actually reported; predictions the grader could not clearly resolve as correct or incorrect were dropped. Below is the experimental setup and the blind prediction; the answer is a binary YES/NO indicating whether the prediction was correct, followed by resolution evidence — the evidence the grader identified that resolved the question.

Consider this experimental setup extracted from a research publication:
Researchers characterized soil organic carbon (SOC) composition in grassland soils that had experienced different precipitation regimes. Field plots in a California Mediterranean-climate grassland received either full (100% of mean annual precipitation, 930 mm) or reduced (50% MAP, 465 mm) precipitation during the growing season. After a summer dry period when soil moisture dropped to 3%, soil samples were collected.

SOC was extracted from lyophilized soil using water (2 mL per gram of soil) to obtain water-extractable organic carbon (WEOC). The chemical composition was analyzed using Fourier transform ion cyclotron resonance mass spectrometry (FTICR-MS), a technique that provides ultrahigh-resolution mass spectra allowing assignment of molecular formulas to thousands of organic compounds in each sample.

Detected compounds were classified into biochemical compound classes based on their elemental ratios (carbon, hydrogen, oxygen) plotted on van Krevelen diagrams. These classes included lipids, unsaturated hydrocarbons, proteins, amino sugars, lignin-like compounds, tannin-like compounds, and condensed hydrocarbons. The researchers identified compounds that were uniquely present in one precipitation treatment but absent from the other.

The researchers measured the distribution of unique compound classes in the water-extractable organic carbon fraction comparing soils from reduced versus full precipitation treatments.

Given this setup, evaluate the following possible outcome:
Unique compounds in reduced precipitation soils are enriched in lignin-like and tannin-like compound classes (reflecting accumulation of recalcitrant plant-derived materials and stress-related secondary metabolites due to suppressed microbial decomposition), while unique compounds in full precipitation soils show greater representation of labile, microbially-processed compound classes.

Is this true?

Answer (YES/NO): YES